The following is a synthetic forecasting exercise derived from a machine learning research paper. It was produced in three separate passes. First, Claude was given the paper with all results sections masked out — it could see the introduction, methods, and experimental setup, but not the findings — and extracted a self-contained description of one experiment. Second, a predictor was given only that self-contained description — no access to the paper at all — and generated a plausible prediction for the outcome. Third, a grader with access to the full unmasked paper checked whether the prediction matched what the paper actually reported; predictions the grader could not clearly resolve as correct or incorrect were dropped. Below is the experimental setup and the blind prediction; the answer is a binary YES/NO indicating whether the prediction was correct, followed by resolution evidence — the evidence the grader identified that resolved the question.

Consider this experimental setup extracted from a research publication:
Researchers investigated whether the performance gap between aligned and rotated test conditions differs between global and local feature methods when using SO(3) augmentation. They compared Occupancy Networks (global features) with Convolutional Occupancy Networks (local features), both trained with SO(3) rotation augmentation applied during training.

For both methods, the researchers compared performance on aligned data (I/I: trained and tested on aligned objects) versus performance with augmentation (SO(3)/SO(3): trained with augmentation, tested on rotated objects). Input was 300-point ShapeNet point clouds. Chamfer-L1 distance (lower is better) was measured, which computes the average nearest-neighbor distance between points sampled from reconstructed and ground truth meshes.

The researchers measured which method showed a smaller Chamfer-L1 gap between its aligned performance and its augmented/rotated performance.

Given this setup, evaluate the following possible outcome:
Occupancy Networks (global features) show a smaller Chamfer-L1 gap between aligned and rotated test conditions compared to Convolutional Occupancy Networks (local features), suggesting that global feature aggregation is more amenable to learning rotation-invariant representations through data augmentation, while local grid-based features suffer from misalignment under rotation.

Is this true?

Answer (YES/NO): NO